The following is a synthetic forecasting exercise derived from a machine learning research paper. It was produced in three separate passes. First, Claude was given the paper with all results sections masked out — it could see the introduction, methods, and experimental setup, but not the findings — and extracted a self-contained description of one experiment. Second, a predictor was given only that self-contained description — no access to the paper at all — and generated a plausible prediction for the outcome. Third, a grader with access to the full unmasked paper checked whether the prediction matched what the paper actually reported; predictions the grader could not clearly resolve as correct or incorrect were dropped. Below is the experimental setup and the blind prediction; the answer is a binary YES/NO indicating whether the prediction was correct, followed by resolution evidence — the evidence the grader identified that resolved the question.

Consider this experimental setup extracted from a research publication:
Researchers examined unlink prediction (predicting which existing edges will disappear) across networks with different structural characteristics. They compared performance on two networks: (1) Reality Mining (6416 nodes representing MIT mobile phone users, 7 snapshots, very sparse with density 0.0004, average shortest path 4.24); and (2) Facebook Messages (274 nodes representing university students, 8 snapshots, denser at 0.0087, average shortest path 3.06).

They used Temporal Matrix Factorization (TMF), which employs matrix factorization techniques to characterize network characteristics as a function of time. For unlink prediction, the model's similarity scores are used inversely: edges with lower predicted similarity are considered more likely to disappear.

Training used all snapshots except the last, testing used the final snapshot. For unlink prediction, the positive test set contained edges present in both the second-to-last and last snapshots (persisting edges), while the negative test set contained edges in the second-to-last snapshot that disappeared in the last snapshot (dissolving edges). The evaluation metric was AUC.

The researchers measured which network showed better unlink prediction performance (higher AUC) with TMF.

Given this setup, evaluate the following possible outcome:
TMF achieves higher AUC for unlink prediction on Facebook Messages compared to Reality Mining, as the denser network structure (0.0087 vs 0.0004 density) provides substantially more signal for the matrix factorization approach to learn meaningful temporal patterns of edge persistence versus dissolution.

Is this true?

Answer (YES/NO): NO